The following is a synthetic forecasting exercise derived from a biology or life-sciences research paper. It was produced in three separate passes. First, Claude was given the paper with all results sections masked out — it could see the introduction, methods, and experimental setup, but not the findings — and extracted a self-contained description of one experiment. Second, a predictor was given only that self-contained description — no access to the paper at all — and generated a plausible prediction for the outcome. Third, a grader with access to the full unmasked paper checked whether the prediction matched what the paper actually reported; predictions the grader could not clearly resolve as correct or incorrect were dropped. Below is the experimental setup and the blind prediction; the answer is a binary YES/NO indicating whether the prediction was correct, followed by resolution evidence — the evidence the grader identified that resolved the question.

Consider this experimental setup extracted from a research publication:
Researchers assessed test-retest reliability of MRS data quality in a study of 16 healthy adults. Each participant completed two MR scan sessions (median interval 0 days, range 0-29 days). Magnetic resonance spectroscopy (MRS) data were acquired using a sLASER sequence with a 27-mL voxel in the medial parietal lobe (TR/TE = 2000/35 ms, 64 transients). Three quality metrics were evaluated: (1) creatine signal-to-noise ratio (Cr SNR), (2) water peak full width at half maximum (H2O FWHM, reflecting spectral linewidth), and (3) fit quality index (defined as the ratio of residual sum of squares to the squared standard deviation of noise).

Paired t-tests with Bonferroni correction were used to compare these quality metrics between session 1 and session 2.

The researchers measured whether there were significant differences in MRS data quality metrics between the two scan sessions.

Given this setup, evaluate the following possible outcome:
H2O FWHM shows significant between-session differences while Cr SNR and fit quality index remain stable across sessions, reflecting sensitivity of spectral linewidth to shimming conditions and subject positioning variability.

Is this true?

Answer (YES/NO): NO